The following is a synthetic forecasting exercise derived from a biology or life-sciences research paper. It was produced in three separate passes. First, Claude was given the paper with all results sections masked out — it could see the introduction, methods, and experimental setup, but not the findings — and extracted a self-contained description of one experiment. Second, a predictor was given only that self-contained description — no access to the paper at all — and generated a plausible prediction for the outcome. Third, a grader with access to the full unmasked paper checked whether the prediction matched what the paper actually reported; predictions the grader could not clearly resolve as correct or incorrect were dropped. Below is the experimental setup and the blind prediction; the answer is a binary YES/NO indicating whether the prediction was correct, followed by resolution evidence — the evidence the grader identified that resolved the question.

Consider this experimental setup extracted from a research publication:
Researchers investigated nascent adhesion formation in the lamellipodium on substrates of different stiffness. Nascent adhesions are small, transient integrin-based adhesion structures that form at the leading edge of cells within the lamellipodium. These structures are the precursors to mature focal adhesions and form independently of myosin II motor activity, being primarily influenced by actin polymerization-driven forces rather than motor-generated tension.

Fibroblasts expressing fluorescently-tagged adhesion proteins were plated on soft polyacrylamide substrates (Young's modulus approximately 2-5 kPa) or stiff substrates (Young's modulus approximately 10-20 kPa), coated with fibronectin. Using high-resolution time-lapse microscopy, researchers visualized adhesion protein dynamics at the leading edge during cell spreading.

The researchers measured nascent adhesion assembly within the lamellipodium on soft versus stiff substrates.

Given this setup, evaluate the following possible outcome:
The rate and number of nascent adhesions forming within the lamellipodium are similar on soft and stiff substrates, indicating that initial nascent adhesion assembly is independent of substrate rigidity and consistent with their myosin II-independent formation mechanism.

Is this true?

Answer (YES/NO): NO